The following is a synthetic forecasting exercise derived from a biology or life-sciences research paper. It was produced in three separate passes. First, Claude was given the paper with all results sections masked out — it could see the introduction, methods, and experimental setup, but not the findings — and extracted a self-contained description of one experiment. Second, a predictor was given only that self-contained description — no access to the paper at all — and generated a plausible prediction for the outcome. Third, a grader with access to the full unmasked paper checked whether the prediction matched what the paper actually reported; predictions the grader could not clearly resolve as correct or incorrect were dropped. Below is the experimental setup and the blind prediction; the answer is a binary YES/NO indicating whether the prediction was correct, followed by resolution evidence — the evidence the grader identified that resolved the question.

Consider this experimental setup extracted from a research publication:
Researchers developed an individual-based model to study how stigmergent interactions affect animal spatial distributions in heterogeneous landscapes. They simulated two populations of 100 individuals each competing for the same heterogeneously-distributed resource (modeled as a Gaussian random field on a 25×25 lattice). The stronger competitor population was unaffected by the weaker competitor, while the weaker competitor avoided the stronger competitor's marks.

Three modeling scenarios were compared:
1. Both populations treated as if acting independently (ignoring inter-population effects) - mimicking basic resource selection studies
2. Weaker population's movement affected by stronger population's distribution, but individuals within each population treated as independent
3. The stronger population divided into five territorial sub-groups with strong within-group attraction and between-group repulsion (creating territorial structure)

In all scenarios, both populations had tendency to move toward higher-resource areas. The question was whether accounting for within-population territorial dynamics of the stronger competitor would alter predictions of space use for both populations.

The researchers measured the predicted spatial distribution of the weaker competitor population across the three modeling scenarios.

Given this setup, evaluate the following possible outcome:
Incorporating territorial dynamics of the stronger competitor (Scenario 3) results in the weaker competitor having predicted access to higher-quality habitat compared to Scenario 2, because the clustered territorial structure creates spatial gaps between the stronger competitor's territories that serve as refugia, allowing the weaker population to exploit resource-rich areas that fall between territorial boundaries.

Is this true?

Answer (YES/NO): YES